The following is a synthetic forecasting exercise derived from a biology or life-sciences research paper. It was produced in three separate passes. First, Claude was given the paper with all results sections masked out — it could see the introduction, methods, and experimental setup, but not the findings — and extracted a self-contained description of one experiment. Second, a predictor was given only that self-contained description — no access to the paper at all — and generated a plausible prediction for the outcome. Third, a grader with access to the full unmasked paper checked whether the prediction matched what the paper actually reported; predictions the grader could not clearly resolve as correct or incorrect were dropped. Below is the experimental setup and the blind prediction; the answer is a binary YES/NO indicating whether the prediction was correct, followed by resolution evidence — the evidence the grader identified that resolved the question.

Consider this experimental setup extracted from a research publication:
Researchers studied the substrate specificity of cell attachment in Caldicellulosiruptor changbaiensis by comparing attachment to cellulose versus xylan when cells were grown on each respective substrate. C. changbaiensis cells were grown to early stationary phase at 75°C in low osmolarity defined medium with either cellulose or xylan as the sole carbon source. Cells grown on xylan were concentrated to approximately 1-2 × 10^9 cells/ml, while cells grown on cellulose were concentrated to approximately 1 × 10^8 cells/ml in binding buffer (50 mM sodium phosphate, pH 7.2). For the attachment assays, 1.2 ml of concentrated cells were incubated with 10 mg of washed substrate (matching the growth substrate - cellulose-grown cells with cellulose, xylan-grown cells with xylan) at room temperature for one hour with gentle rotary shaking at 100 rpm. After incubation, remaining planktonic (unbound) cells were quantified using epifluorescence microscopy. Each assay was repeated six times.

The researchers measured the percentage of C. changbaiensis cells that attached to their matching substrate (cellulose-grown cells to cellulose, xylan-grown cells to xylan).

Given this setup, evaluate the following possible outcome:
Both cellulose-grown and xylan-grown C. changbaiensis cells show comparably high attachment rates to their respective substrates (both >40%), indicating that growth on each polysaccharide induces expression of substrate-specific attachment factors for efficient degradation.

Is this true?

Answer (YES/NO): NO